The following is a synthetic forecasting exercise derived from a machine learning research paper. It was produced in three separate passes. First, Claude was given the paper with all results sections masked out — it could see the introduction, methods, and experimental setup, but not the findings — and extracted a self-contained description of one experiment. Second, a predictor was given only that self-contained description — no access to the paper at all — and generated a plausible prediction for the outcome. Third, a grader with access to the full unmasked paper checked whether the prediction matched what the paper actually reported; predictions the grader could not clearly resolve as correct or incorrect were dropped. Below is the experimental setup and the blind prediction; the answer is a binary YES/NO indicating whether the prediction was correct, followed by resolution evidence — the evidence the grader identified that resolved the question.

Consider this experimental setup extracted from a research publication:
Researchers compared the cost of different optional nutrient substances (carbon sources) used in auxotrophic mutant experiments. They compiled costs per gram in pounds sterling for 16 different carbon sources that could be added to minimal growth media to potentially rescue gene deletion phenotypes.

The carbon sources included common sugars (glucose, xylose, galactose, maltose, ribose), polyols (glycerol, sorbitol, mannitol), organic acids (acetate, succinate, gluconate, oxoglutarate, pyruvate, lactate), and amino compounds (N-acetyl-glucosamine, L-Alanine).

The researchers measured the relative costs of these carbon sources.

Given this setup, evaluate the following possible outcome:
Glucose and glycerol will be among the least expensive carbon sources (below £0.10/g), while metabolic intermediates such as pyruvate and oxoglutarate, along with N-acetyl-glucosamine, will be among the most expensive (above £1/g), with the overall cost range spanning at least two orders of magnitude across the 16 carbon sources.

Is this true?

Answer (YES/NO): NO